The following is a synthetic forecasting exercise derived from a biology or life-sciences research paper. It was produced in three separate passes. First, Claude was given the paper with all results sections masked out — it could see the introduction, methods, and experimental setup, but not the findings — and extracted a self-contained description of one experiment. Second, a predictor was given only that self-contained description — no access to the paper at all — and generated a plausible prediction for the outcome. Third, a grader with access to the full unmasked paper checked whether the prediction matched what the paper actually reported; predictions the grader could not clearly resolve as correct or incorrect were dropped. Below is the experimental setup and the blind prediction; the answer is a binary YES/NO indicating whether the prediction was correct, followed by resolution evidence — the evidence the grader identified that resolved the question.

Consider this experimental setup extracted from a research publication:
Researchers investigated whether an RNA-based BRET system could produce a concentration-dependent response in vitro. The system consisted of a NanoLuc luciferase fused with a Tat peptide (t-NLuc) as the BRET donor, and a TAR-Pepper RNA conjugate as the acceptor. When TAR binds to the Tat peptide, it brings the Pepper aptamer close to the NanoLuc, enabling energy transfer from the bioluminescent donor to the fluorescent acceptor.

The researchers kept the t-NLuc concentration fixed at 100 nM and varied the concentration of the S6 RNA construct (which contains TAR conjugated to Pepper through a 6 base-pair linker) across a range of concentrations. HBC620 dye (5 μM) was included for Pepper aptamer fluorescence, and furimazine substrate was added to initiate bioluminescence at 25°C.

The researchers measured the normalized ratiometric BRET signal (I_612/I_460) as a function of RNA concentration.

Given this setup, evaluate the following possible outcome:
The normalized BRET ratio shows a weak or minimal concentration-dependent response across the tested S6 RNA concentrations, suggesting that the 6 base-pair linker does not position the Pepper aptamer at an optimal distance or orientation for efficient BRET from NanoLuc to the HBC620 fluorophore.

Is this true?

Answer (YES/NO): NO